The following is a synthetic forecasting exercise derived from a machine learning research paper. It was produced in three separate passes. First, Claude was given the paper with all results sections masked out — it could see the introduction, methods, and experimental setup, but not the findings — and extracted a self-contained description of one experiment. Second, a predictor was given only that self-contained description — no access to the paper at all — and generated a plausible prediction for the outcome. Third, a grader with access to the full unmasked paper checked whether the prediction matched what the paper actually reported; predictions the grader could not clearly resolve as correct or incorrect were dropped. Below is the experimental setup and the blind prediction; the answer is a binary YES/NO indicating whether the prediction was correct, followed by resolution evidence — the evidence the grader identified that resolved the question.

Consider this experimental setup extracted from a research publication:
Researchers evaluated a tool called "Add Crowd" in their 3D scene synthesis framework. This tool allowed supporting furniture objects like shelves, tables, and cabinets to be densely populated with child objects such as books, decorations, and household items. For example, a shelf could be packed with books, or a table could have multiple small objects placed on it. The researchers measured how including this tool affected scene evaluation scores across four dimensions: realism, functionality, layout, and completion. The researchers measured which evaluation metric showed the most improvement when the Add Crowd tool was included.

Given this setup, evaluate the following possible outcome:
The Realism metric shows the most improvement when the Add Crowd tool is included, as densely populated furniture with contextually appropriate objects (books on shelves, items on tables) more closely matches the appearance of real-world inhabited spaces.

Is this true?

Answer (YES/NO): YES